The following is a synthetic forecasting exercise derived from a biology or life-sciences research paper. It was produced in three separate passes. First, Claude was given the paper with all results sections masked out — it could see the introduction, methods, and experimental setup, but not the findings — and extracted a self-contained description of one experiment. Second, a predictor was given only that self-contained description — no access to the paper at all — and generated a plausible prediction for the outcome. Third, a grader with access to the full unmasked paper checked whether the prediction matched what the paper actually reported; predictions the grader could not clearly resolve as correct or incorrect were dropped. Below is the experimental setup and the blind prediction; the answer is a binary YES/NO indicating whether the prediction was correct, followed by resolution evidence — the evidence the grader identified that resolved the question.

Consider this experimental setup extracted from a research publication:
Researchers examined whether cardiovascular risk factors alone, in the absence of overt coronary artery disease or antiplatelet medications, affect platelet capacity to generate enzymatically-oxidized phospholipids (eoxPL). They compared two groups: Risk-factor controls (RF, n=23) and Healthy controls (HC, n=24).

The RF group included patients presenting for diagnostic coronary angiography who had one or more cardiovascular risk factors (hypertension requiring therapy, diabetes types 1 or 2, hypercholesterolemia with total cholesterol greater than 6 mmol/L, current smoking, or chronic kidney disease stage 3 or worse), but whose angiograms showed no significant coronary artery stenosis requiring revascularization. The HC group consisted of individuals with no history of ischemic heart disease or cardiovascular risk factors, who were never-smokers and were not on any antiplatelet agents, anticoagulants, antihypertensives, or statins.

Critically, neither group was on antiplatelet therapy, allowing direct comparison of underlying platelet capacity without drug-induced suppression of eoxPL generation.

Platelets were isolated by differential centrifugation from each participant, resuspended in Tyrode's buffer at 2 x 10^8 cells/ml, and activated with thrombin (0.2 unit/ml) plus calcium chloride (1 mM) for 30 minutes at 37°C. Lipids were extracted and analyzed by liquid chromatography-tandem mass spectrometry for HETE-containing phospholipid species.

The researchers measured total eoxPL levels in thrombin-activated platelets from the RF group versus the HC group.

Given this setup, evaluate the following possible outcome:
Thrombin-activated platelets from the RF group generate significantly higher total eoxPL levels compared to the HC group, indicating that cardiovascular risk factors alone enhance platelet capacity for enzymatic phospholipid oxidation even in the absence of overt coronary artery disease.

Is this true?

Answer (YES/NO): NO